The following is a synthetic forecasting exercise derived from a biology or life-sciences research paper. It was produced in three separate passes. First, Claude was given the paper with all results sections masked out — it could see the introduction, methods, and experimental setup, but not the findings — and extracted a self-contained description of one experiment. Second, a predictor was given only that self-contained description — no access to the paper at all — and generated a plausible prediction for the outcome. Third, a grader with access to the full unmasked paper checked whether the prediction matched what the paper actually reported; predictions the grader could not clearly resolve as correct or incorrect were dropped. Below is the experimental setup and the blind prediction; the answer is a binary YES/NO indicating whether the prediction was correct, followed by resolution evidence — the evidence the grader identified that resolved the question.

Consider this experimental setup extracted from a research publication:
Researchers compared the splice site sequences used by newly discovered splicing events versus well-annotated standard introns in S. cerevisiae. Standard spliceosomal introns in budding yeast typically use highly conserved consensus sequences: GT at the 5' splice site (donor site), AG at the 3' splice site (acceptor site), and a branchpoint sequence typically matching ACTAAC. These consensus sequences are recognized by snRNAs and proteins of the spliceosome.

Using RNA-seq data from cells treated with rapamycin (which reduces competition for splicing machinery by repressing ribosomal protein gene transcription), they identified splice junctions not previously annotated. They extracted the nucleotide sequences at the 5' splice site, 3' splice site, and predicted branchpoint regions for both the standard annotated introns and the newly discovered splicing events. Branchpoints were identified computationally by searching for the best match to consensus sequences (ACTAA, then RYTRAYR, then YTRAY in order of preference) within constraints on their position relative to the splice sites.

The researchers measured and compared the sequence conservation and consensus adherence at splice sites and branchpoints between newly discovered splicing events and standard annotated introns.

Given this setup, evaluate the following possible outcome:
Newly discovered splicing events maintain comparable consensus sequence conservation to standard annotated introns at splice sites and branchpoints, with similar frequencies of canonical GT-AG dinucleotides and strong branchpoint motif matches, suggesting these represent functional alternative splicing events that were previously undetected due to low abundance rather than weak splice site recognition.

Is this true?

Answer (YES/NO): NO